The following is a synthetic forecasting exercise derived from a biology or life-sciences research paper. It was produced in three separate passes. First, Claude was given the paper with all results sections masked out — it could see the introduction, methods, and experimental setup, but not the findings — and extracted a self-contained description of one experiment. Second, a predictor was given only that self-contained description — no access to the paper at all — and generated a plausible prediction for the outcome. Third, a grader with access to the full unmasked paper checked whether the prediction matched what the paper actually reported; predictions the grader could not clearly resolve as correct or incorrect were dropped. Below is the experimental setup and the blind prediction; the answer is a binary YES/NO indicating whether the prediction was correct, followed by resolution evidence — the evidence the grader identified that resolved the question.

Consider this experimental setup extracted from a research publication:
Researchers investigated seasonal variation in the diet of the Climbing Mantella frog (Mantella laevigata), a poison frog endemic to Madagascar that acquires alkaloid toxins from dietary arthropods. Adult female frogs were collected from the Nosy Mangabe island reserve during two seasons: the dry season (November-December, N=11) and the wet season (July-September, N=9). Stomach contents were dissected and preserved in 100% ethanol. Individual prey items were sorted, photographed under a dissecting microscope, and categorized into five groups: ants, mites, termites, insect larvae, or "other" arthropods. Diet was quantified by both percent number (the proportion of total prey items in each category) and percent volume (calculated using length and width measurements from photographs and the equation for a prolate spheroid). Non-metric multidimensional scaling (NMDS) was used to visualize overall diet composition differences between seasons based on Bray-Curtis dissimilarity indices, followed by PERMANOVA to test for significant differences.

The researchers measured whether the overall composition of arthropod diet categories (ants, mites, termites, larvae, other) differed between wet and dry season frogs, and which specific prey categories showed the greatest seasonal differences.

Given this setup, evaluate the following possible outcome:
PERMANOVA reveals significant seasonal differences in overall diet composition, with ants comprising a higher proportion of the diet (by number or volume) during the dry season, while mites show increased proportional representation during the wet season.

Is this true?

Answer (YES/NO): YES